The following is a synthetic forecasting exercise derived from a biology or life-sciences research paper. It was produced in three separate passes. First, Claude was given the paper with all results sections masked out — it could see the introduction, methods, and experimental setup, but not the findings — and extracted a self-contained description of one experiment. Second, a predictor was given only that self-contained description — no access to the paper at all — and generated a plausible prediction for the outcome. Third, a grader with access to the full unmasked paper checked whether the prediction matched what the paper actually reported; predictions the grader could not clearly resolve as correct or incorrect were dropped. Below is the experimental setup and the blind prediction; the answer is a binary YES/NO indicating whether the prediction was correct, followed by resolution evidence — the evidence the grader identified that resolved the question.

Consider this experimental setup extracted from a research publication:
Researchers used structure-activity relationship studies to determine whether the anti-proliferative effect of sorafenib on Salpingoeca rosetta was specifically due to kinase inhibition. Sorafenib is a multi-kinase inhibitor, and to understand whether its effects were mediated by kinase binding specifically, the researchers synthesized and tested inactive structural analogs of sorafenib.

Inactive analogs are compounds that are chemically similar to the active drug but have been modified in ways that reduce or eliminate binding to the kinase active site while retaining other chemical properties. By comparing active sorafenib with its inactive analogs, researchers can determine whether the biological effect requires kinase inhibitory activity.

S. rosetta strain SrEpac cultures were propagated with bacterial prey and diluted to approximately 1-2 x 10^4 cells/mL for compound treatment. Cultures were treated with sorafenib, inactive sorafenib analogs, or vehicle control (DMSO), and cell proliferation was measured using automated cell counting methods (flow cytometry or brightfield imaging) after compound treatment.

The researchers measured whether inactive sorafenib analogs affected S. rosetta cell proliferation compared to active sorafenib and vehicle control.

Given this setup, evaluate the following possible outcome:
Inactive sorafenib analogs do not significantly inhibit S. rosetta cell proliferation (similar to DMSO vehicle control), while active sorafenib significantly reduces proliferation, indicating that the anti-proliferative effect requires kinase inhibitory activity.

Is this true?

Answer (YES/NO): YES